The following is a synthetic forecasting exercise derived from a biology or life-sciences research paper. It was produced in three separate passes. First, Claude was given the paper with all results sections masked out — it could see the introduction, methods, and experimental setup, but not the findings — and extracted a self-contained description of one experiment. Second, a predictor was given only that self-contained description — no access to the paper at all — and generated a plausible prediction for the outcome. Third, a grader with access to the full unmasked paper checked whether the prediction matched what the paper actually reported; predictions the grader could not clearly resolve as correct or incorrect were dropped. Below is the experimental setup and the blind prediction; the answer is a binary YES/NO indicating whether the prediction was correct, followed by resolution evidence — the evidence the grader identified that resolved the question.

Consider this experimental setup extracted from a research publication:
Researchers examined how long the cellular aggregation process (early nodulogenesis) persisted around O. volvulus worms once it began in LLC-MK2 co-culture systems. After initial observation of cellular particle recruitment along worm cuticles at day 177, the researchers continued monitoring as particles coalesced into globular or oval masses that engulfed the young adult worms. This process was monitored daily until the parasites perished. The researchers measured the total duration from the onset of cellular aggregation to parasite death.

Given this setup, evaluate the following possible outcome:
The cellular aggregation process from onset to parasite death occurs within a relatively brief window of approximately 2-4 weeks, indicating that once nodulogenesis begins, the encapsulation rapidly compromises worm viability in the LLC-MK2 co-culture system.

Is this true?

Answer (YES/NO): NO